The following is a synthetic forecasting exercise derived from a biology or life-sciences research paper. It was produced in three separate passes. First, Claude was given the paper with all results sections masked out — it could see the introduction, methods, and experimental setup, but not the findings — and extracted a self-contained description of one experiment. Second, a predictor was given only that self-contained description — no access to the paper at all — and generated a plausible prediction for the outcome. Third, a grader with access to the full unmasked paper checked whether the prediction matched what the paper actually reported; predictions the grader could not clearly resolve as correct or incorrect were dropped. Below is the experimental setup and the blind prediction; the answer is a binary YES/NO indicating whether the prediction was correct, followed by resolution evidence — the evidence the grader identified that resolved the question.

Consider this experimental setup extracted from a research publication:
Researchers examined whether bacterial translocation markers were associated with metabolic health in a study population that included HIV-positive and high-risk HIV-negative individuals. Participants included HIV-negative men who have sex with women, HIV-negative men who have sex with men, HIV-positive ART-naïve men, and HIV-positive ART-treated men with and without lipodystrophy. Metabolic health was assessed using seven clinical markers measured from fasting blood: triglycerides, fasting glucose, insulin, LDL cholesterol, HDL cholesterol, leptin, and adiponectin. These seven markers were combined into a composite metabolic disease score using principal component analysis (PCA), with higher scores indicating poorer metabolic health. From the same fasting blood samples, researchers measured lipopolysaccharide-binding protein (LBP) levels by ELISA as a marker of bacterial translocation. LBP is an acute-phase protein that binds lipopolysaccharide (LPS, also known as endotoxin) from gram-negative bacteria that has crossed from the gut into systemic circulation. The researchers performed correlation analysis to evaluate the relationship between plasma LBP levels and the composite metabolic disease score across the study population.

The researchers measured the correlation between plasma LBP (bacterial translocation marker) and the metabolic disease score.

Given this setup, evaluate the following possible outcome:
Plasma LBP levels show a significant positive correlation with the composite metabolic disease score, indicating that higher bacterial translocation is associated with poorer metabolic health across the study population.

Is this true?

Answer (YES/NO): YES